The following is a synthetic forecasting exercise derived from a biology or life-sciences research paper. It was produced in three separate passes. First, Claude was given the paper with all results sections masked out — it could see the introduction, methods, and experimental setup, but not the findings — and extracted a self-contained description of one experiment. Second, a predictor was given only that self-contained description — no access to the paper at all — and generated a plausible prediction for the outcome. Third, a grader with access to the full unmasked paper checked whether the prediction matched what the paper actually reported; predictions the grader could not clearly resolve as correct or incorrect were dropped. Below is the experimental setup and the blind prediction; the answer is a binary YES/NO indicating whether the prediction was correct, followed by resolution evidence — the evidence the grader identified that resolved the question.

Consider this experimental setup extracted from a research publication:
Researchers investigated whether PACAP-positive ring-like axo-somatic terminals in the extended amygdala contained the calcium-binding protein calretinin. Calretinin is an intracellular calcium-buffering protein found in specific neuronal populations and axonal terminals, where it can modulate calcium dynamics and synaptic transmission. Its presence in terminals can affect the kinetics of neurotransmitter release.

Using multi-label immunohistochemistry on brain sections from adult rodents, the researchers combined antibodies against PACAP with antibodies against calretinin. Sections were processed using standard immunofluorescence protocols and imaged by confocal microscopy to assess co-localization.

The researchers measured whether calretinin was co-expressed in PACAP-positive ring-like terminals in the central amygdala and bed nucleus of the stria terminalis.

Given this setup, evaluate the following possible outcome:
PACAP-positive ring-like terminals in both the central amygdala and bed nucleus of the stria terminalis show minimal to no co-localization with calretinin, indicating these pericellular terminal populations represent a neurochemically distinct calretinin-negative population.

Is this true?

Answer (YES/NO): NO